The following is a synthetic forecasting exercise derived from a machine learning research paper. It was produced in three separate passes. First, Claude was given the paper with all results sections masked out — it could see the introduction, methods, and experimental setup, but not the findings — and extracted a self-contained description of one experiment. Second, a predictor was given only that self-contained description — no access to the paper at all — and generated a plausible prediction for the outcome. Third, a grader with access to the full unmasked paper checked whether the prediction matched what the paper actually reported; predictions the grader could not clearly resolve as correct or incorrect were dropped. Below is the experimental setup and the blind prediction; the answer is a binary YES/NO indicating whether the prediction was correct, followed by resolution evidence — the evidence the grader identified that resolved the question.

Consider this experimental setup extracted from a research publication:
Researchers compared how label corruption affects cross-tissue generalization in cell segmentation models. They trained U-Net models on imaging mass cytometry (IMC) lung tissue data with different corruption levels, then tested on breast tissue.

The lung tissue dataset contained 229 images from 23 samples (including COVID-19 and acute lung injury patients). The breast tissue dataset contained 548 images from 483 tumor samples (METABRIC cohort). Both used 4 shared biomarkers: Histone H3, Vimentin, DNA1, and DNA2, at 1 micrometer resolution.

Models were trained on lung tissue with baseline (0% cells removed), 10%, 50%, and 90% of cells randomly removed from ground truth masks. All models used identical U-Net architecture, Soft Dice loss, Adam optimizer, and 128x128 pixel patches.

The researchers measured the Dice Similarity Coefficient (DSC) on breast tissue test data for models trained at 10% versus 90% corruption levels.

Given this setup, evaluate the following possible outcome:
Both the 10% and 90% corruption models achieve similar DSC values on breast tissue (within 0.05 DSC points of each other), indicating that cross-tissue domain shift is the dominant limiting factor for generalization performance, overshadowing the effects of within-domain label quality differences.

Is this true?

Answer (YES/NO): NO